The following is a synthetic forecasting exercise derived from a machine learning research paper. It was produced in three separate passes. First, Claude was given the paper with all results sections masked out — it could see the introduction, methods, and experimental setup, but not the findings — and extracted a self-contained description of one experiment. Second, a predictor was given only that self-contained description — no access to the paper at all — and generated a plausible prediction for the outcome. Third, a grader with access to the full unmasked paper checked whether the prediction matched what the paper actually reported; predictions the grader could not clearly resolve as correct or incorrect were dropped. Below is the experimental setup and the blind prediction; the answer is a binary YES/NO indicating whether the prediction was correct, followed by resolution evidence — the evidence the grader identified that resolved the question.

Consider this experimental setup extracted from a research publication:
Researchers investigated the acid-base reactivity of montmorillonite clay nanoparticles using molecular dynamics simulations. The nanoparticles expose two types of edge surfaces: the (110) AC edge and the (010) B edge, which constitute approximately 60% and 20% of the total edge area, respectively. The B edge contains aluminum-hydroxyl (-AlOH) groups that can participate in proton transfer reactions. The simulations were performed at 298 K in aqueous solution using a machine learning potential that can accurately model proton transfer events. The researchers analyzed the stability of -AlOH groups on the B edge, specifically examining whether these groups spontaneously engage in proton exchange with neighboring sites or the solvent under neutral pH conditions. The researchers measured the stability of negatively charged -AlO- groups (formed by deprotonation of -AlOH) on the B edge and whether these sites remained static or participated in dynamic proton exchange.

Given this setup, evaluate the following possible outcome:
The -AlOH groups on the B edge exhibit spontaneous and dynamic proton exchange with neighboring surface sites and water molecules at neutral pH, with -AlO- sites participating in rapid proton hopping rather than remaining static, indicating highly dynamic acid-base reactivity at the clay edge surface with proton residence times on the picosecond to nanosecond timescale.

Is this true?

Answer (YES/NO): YES